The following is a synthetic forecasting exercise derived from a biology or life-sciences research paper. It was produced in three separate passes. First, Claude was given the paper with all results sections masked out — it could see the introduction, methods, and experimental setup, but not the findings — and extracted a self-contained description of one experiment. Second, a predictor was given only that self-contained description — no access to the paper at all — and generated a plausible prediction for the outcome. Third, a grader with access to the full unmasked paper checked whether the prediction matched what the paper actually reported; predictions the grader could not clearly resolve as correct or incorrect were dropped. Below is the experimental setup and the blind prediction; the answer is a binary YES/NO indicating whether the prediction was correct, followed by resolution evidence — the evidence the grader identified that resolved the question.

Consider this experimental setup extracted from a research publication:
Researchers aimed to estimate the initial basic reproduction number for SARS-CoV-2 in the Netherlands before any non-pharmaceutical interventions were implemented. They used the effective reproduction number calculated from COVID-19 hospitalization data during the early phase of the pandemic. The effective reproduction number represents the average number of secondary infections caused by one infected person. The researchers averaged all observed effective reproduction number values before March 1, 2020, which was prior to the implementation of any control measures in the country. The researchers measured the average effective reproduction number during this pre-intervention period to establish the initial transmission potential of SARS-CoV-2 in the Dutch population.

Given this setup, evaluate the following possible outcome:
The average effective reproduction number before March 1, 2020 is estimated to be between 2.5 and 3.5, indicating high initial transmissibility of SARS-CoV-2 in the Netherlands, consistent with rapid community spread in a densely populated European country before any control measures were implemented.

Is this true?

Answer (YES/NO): NO